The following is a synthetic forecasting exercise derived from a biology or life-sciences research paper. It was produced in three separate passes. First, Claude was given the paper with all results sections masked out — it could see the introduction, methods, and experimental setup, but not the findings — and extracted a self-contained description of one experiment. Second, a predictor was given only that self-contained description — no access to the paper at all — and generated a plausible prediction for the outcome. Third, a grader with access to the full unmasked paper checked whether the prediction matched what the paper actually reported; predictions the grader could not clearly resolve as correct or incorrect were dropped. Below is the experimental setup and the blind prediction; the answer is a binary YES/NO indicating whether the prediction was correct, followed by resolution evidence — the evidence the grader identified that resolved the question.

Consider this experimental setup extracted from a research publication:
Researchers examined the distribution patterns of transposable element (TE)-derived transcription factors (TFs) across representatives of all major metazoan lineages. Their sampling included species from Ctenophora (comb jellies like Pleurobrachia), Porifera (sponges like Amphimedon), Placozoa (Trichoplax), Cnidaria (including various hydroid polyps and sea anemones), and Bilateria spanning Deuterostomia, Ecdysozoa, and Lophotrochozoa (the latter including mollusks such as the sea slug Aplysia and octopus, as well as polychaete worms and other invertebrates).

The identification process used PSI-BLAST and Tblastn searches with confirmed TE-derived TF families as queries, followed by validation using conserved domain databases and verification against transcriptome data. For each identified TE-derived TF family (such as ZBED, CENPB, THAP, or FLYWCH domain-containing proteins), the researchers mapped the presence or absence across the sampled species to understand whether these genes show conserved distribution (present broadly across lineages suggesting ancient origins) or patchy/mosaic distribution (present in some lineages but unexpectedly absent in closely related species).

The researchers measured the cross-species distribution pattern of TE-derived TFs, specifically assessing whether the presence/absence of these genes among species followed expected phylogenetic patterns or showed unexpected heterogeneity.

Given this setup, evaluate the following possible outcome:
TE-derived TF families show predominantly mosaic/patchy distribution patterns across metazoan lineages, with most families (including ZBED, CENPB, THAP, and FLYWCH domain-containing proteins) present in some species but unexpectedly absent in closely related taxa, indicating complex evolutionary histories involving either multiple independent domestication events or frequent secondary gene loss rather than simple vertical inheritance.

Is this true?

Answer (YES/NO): YES